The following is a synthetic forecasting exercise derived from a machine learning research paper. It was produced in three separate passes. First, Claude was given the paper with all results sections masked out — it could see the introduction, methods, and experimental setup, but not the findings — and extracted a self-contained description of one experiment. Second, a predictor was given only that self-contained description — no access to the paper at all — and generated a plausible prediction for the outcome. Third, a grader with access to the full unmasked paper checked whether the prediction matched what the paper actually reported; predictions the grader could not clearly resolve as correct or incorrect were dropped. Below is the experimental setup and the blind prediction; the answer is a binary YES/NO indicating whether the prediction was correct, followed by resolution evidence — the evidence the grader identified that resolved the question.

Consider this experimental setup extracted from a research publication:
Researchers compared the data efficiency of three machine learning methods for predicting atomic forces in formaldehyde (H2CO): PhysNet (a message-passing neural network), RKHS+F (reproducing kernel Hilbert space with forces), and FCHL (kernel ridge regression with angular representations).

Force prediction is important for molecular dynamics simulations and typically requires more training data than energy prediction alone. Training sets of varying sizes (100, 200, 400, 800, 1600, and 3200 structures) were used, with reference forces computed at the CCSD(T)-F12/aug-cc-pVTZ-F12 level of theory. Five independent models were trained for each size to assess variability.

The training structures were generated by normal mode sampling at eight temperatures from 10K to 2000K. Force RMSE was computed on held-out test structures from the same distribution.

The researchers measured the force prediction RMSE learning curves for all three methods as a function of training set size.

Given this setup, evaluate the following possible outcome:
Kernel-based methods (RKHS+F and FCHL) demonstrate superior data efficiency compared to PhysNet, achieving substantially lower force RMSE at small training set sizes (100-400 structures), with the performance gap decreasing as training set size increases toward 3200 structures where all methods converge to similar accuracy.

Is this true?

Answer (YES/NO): NO